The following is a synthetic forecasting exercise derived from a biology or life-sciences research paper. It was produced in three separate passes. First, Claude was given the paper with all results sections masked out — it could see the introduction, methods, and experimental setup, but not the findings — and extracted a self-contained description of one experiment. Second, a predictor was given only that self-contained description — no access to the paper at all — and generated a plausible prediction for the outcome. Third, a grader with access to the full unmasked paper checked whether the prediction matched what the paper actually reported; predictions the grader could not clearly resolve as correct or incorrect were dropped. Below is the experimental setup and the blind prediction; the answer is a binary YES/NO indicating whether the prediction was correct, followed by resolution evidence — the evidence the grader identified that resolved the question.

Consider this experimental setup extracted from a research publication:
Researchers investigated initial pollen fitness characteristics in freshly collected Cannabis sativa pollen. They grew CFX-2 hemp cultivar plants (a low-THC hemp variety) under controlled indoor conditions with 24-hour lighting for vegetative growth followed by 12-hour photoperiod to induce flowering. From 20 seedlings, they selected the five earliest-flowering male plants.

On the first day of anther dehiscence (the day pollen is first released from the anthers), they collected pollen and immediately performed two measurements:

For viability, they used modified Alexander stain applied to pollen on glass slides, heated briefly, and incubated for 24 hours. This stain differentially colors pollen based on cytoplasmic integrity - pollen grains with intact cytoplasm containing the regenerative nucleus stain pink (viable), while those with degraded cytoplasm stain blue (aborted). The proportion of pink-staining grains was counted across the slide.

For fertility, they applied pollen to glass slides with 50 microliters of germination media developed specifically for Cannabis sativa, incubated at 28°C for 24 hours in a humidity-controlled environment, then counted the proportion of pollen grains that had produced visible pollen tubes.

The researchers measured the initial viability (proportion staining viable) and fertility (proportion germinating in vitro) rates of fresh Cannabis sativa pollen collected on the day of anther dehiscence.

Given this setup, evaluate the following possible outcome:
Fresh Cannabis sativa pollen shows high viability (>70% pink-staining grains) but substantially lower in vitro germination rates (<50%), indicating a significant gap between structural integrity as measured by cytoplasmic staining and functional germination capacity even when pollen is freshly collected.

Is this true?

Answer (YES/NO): YES